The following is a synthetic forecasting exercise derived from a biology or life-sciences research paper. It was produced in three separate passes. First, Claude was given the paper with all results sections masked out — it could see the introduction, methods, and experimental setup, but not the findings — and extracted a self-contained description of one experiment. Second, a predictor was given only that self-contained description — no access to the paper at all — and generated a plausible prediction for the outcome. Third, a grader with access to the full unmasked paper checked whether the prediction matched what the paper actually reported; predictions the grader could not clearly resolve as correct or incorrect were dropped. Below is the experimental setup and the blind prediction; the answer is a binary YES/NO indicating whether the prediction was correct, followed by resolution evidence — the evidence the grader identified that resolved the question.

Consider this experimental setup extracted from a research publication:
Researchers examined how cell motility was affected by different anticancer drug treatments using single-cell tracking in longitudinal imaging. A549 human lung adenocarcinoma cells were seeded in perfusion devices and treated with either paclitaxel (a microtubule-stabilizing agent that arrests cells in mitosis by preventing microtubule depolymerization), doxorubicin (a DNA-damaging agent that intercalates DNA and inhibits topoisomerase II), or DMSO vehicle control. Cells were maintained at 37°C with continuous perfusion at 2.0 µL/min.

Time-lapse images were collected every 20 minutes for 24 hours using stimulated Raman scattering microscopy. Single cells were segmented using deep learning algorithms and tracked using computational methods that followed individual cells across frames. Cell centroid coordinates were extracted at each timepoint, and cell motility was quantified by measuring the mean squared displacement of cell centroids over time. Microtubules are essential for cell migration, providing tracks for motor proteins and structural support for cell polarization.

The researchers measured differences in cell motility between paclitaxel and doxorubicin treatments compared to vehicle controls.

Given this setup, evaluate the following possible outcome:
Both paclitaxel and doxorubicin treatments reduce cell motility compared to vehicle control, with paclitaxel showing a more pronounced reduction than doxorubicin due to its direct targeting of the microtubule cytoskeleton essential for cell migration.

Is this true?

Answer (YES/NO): NO